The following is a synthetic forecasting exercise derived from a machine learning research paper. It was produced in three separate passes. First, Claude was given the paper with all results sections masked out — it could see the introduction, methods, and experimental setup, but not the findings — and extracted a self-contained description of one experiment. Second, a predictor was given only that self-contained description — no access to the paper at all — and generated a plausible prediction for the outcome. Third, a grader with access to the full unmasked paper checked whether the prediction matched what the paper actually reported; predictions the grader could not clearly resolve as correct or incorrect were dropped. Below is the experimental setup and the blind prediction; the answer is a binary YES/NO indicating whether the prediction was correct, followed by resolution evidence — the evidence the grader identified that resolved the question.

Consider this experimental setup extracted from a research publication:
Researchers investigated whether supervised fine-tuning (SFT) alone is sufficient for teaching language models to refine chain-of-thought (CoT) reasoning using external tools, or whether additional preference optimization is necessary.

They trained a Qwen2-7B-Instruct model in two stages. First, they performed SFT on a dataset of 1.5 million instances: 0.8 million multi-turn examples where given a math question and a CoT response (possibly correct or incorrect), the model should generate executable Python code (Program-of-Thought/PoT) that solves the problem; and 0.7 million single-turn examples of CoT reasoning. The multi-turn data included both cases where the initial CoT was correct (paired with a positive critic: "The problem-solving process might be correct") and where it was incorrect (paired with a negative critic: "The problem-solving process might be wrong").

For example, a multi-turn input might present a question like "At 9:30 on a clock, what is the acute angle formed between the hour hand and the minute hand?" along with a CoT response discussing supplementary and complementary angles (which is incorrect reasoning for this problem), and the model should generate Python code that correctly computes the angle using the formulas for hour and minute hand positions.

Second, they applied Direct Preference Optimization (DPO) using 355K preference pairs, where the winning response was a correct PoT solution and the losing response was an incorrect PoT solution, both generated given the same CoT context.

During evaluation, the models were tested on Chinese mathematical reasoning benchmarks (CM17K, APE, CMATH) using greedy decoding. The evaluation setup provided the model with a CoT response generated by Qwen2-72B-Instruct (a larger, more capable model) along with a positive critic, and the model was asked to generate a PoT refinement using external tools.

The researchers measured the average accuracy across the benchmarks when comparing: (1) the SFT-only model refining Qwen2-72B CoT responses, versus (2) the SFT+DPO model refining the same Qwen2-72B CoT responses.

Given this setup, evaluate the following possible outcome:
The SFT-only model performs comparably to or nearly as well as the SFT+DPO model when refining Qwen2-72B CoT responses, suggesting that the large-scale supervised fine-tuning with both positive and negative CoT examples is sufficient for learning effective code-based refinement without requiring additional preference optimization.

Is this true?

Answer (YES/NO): NO